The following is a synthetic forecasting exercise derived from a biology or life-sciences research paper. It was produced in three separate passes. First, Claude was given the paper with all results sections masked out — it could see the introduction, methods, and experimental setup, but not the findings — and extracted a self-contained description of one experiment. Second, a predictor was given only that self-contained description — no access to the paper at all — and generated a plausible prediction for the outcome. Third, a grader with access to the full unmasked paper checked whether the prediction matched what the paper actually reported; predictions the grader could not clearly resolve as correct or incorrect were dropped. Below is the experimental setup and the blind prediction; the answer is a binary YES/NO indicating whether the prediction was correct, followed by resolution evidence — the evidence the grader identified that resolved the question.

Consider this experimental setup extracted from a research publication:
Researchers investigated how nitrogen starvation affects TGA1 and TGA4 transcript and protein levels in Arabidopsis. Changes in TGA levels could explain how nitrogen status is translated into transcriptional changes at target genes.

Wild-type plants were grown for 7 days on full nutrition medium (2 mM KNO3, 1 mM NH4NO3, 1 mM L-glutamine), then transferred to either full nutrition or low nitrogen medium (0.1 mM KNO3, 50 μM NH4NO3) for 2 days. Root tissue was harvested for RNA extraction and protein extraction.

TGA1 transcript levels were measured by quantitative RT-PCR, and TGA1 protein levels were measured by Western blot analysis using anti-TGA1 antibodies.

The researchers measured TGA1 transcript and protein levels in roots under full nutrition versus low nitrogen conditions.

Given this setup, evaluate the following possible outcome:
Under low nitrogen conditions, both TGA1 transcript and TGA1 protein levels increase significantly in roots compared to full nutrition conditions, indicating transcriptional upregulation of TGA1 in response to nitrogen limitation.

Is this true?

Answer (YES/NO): NO